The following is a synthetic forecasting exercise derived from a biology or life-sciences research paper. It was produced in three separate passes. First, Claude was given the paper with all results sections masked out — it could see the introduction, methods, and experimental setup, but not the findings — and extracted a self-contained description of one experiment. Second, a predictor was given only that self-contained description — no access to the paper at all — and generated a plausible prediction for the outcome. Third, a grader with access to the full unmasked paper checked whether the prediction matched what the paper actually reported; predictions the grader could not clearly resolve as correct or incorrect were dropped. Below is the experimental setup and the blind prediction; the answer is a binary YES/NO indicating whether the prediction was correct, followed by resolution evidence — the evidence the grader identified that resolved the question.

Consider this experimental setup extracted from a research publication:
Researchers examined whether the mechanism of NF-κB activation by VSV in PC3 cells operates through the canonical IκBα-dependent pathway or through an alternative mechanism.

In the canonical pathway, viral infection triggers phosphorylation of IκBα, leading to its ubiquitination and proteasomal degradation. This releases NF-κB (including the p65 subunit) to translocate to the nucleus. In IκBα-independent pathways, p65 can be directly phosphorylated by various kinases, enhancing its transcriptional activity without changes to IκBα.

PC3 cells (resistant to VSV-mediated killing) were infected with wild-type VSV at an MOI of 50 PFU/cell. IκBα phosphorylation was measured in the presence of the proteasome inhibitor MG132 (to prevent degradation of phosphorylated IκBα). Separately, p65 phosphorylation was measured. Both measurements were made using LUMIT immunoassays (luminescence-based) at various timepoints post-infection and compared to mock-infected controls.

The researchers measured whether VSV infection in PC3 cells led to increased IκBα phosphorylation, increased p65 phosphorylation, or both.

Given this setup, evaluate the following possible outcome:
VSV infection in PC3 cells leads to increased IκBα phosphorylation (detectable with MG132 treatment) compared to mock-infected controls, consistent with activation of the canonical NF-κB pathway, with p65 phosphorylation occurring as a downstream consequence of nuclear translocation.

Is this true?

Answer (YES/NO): NO